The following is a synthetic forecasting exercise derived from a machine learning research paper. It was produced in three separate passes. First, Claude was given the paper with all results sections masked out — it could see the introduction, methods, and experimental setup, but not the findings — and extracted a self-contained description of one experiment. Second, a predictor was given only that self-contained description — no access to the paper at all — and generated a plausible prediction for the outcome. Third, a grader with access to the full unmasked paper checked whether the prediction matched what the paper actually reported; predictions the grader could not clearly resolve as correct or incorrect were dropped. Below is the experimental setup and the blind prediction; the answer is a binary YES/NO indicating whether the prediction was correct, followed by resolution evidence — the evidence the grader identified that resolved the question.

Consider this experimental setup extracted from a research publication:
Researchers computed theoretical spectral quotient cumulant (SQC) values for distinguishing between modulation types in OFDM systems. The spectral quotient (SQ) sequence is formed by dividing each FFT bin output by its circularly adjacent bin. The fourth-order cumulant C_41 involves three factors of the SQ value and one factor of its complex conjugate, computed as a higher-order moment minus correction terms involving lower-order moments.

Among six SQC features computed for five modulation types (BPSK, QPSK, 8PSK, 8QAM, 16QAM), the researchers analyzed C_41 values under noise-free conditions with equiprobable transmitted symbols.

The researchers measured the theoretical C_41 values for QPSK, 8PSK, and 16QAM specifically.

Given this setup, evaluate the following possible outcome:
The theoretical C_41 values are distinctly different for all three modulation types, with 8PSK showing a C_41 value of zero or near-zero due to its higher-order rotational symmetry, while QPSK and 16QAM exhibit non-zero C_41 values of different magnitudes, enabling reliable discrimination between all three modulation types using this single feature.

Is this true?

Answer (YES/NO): NO